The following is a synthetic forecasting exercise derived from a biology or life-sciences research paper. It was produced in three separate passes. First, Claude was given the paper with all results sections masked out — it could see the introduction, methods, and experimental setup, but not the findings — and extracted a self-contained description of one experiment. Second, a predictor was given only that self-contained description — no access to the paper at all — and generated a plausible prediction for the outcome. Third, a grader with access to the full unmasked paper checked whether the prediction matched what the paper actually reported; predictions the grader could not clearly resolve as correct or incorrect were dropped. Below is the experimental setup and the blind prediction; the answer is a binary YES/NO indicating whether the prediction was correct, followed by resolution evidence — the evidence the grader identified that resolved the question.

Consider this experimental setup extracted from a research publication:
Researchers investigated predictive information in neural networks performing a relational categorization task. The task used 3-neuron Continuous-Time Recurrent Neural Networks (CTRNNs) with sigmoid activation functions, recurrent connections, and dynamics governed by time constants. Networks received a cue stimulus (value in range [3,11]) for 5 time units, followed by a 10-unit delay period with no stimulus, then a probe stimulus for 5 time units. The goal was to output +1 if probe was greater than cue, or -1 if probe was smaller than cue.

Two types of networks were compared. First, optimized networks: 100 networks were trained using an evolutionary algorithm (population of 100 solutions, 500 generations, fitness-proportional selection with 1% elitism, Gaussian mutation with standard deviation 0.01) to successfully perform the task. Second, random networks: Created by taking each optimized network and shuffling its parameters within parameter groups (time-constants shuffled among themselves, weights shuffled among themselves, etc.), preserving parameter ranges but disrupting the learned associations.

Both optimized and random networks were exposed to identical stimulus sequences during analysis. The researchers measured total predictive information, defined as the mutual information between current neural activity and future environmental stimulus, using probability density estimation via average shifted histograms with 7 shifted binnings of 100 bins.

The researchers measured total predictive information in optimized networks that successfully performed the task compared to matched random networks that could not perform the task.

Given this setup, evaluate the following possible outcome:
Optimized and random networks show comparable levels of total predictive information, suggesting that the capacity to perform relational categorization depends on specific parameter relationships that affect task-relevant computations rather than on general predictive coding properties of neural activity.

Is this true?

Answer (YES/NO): YES